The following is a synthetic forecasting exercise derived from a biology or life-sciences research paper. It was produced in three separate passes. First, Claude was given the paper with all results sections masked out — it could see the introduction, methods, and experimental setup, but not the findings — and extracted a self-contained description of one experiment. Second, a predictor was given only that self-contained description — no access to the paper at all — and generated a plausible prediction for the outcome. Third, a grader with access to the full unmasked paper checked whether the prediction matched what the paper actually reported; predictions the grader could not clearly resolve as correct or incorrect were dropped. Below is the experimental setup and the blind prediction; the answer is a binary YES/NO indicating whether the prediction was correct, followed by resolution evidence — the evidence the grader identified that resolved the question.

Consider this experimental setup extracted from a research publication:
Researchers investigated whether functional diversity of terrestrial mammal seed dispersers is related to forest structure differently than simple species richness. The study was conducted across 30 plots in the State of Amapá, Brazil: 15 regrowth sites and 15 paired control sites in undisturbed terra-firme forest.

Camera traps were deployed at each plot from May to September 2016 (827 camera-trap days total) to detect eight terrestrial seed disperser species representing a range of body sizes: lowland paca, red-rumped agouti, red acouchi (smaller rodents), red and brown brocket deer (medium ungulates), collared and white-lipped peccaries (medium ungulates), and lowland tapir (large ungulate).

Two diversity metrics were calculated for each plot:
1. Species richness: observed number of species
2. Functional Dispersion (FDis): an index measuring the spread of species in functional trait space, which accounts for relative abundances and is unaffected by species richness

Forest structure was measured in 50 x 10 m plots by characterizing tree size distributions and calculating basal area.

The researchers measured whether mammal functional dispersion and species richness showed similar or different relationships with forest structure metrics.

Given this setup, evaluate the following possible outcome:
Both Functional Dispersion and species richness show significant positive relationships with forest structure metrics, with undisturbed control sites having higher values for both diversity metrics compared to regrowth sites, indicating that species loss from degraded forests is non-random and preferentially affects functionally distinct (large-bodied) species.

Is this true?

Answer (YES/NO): NO